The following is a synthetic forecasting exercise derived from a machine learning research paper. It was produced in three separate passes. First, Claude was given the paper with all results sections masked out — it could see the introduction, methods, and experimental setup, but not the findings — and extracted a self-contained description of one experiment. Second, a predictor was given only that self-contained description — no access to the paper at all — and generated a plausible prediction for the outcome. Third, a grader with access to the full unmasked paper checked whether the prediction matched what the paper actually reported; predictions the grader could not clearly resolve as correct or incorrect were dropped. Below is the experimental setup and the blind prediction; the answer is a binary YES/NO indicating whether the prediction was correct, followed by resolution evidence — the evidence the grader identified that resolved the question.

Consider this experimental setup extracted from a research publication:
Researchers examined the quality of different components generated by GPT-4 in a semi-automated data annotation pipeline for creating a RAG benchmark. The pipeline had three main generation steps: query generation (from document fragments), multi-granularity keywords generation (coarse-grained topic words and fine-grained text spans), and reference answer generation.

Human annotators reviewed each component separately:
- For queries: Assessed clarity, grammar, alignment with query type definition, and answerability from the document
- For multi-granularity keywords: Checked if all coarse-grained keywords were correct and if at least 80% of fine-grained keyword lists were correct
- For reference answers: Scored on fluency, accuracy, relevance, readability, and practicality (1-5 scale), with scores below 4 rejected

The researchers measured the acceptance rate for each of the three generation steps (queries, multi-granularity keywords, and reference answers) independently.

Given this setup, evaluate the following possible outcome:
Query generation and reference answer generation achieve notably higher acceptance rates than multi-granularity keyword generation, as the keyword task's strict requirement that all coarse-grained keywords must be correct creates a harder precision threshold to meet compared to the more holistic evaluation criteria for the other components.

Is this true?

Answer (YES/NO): NO